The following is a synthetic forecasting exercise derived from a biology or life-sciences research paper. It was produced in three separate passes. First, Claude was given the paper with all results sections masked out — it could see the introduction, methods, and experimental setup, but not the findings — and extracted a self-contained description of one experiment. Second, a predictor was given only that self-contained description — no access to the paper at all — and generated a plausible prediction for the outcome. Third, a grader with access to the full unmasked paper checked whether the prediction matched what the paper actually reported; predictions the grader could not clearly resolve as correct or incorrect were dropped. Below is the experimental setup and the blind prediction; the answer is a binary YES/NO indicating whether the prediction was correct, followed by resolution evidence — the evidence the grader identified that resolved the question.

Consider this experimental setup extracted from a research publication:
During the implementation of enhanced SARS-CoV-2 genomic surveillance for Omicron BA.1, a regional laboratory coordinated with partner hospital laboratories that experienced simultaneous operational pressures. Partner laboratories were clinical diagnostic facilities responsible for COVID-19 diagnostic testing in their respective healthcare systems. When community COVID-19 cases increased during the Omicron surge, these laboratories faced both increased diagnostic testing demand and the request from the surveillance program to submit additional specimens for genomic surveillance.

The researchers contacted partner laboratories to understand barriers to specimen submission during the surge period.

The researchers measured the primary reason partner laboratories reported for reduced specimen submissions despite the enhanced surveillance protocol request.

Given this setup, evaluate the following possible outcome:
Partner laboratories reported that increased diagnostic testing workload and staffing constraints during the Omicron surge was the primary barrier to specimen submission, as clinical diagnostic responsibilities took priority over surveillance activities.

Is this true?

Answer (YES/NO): YES